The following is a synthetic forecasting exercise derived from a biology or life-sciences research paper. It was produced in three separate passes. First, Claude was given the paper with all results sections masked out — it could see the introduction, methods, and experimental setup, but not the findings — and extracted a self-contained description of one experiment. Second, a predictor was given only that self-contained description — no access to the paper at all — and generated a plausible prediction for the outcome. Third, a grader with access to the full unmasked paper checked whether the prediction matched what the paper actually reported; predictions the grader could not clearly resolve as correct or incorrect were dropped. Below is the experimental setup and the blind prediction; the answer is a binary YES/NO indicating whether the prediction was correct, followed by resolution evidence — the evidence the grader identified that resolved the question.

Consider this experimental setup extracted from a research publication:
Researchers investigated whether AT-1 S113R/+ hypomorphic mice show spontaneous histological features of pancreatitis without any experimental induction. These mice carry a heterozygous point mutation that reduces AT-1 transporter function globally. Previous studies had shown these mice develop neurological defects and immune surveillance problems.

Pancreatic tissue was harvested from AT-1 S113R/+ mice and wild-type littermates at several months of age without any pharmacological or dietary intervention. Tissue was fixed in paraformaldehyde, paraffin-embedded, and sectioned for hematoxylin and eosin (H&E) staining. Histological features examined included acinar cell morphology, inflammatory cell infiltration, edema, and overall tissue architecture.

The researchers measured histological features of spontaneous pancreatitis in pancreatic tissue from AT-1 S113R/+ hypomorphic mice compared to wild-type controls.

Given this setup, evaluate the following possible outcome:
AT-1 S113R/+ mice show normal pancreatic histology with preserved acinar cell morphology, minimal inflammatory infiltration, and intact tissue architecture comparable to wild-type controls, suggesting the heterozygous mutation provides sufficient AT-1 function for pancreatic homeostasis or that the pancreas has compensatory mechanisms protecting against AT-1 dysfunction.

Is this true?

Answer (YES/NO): NO